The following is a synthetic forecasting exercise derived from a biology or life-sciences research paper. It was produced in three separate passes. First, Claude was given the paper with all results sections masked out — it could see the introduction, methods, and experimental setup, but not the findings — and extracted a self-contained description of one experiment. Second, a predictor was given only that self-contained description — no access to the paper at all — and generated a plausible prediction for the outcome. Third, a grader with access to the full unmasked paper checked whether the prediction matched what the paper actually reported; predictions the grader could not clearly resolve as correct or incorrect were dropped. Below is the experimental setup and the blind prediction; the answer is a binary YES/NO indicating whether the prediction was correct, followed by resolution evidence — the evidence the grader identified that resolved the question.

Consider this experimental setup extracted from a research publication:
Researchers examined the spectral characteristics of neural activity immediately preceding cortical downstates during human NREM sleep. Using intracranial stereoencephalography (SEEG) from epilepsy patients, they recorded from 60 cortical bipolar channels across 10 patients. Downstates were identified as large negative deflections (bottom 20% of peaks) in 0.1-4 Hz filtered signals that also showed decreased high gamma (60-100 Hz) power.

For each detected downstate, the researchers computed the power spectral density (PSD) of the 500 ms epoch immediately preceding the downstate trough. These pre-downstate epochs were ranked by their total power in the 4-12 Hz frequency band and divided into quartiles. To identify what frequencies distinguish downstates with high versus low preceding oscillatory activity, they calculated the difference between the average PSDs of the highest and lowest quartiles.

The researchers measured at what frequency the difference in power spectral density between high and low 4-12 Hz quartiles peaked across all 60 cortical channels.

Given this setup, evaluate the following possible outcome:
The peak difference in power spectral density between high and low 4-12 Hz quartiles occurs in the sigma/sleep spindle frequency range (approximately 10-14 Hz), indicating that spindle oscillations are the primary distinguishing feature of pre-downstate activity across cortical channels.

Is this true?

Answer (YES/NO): NO